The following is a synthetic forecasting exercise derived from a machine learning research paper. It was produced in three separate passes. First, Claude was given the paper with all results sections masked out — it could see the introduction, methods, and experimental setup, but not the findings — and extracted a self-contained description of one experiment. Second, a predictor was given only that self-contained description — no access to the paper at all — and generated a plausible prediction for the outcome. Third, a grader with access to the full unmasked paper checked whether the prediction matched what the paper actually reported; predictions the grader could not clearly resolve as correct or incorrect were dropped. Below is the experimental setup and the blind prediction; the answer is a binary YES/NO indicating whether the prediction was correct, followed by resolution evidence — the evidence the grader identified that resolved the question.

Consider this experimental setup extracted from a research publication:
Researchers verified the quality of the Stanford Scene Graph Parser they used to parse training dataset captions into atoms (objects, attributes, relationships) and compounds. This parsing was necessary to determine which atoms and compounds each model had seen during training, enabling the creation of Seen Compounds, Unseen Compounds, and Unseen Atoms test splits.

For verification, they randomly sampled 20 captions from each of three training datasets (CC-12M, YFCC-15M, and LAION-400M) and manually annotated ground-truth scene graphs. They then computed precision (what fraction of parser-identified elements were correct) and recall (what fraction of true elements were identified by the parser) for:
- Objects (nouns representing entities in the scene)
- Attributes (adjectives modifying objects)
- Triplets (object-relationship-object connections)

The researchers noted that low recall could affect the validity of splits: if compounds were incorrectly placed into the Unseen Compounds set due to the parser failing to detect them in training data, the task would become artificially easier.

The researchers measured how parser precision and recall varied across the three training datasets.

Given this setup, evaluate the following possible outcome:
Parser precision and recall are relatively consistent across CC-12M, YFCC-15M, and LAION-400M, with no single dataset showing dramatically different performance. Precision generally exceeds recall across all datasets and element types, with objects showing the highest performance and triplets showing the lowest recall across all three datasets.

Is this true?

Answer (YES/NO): NO